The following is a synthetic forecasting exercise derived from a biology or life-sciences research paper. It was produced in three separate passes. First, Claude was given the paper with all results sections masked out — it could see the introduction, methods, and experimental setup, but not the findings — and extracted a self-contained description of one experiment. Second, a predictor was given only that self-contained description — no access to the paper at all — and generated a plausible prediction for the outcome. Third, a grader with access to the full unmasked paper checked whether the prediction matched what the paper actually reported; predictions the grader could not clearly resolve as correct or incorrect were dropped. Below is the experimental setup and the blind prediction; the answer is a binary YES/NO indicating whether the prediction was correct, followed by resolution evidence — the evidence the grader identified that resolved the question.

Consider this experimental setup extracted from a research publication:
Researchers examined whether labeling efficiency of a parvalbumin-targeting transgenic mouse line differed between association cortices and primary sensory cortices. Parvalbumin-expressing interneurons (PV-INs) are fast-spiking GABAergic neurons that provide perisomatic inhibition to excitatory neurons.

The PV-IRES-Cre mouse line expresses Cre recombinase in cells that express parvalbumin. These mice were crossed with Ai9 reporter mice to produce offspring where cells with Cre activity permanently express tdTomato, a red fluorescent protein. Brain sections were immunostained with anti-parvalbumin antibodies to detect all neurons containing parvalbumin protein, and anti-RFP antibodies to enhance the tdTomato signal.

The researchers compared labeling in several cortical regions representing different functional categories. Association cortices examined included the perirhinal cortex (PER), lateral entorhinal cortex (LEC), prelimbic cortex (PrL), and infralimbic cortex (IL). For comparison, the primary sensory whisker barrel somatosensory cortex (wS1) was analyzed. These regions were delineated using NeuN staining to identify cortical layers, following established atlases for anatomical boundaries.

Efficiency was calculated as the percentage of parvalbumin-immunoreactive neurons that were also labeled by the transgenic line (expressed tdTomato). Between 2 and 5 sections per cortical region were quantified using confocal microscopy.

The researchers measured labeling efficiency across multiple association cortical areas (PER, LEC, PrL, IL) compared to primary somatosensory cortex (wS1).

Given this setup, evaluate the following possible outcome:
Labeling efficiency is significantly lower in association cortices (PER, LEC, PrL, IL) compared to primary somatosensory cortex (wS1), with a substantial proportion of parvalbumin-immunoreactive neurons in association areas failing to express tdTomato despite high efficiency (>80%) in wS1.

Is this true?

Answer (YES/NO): YES